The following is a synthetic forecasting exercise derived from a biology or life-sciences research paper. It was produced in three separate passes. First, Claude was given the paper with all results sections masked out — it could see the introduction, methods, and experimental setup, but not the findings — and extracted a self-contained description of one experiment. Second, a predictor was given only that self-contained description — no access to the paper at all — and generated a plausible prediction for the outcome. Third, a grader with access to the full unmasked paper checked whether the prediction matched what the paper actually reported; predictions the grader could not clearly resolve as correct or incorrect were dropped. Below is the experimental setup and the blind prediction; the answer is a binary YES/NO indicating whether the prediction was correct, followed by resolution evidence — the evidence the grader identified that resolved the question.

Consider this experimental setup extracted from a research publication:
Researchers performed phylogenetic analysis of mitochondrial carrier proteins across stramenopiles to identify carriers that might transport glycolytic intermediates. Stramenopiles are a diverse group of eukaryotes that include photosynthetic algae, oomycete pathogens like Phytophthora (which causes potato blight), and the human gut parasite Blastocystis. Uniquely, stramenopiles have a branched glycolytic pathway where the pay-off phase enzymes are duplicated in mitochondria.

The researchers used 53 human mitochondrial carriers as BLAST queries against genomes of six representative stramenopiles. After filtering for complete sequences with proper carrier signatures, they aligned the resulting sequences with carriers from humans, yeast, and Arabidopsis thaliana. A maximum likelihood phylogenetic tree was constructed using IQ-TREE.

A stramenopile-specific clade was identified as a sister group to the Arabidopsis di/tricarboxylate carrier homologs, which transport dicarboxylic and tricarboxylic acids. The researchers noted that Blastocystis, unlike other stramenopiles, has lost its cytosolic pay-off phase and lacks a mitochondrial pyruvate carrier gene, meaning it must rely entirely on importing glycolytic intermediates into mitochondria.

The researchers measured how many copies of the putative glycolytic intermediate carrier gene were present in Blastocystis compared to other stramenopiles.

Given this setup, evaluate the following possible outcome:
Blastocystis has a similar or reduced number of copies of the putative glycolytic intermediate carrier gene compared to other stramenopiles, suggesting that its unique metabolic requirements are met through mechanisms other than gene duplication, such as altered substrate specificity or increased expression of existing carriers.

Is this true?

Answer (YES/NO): NO